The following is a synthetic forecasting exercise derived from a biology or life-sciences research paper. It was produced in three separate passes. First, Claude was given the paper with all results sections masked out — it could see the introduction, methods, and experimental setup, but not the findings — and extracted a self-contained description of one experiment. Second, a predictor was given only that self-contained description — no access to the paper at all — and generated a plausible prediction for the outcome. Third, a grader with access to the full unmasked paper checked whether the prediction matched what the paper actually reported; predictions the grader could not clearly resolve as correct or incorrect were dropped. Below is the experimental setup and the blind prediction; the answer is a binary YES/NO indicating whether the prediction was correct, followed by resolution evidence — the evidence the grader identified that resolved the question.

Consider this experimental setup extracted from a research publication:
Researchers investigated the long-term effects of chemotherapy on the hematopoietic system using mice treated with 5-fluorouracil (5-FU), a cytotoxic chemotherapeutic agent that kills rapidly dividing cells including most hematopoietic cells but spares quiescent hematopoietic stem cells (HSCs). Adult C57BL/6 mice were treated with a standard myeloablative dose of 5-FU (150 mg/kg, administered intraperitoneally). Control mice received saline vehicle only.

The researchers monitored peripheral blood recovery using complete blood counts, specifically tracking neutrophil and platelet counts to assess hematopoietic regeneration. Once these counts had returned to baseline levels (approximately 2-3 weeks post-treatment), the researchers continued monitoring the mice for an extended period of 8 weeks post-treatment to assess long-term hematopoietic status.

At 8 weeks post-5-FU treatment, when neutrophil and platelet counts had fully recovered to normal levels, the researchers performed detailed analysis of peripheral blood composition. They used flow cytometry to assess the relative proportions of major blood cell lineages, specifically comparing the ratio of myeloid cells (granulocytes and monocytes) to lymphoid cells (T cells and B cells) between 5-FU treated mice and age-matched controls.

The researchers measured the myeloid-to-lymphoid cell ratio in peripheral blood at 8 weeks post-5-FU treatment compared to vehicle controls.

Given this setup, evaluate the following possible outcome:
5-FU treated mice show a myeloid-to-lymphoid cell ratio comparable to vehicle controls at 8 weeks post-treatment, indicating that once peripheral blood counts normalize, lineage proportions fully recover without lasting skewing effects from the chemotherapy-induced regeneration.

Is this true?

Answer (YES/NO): NO